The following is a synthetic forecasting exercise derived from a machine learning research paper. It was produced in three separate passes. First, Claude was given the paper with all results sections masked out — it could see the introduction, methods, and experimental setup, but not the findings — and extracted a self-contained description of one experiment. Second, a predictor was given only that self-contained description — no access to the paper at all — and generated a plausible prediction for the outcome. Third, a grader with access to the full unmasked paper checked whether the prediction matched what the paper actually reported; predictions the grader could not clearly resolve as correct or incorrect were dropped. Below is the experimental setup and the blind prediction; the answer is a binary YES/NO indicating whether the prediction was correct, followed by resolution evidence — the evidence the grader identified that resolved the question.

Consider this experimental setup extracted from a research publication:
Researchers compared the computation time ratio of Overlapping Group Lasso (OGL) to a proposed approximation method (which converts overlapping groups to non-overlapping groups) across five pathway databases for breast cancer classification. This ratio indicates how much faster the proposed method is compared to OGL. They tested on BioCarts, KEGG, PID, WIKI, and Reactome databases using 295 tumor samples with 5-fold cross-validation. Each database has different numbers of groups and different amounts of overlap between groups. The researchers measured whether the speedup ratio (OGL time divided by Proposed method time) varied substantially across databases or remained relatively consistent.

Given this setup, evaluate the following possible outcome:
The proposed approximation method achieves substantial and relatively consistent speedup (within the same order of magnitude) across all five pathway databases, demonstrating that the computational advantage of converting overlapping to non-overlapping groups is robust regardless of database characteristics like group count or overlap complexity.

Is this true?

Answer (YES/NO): YES